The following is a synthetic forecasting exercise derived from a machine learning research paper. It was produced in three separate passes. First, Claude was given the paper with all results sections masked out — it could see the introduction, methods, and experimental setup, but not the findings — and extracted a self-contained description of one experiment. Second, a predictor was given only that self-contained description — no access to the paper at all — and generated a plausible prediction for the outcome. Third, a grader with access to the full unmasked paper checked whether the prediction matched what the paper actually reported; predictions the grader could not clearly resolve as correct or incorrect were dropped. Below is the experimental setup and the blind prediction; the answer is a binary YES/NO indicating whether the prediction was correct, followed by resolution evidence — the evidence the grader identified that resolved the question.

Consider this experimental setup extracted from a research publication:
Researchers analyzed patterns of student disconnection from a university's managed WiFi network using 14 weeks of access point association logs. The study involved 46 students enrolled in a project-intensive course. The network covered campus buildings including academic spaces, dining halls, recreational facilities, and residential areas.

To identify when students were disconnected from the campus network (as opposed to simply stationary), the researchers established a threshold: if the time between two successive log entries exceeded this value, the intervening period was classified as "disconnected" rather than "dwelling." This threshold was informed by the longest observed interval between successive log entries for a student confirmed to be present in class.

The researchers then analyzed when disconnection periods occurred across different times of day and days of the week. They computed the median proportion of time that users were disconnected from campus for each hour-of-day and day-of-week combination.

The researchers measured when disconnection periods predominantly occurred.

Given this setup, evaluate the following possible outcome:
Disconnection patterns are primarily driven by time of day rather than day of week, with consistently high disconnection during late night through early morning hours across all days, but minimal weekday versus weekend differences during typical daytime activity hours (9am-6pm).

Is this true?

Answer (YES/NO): NO